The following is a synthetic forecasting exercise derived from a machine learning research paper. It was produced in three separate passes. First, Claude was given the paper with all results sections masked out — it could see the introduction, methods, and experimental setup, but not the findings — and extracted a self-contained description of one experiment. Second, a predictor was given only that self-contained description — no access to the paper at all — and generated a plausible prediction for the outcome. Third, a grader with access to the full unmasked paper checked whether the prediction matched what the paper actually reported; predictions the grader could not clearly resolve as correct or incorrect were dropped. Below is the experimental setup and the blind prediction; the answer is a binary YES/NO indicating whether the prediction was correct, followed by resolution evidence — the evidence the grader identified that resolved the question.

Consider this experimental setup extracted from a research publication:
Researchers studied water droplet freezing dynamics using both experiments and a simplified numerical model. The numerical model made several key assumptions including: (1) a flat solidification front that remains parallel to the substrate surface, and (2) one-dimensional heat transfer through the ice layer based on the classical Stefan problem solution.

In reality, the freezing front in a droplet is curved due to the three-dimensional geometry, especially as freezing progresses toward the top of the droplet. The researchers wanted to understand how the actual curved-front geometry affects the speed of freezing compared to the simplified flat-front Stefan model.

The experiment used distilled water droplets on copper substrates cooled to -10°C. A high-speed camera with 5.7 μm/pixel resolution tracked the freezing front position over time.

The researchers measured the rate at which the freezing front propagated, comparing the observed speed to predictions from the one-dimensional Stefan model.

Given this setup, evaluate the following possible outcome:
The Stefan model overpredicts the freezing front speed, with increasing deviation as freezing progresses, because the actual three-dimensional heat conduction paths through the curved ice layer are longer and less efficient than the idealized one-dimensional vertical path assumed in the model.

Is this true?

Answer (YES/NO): NO